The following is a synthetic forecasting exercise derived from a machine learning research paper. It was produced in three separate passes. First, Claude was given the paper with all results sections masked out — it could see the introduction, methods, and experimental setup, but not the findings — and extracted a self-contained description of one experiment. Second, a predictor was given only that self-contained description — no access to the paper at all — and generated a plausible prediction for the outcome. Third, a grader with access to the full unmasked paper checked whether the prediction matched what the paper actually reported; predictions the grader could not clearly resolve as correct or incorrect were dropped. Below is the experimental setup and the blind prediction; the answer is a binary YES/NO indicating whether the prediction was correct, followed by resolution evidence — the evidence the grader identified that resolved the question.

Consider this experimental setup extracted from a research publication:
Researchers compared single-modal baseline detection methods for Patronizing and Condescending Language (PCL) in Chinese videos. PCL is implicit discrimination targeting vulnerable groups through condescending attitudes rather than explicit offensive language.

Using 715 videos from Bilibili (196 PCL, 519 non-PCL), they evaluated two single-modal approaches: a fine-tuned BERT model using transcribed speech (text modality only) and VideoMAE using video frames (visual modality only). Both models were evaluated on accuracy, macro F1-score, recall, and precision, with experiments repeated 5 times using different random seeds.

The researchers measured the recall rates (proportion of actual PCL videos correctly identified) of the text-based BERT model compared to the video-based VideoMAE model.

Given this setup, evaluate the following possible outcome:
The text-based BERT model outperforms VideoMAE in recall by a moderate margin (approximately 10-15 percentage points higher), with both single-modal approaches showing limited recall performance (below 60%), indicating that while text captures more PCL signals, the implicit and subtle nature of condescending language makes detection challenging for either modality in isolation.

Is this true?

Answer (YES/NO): NO